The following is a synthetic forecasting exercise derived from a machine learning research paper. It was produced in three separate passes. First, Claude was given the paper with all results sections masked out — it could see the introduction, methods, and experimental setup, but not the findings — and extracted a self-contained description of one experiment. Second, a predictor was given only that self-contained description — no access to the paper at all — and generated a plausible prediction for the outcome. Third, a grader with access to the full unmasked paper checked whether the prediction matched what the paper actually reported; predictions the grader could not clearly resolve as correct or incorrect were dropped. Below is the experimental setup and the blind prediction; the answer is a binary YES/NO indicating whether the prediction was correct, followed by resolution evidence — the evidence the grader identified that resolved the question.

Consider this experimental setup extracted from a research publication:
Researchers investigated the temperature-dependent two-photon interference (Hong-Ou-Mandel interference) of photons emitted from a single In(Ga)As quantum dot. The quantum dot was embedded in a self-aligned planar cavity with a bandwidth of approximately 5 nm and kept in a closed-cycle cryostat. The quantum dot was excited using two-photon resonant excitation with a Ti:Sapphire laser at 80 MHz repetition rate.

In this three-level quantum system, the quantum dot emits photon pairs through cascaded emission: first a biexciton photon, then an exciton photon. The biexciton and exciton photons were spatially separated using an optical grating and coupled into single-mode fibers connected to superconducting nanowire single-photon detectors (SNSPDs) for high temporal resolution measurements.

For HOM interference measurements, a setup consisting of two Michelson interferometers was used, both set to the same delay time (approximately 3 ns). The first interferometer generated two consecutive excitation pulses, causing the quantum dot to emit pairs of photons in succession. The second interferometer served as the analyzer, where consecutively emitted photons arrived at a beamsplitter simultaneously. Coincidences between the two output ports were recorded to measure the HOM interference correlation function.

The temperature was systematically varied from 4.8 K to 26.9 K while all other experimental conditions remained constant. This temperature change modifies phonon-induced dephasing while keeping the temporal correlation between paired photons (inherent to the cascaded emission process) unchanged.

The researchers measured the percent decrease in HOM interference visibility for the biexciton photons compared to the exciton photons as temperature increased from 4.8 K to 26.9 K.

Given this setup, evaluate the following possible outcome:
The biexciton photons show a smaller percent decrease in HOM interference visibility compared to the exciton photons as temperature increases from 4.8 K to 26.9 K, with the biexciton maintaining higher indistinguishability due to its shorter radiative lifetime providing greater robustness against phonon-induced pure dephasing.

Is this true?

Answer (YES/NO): NO